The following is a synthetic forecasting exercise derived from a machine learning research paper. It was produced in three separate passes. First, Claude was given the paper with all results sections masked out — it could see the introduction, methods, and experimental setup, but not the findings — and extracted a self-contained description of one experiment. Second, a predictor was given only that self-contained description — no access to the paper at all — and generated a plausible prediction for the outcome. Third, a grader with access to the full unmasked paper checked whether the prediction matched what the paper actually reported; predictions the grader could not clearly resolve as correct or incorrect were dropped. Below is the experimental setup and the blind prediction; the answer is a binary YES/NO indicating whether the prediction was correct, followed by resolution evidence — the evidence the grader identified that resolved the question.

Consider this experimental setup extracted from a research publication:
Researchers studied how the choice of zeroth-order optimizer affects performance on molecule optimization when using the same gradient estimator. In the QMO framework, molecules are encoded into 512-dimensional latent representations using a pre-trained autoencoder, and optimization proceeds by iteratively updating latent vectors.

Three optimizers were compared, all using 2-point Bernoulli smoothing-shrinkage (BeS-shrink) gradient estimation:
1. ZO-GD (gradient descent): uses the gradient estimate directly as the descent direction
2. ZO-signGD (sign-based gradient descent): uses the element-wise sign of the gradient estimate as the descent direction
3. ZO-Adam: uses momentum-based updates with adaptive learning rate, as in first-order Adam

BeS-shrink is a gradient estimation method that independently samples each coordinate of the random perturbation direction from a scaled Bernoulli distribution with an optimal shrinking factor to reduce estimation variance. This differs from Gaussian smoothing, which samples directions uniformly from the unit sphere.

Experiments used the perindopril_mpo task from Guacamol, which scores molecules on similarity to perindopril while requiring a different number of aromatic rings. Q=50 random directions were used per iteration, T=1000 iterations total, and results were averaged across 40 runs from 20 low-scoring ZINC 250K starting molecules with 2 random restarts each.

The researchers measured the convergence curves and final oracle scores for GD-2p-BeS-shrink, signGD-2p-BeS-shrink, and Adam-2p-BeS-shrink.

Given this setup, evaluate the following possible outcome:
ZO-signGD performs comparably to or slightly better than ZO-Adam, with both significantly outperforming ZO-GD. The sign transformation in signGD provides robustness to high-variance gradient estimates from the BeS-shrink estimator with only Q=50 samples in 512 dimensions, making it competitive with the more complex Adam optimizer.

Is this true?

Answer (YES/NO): YES